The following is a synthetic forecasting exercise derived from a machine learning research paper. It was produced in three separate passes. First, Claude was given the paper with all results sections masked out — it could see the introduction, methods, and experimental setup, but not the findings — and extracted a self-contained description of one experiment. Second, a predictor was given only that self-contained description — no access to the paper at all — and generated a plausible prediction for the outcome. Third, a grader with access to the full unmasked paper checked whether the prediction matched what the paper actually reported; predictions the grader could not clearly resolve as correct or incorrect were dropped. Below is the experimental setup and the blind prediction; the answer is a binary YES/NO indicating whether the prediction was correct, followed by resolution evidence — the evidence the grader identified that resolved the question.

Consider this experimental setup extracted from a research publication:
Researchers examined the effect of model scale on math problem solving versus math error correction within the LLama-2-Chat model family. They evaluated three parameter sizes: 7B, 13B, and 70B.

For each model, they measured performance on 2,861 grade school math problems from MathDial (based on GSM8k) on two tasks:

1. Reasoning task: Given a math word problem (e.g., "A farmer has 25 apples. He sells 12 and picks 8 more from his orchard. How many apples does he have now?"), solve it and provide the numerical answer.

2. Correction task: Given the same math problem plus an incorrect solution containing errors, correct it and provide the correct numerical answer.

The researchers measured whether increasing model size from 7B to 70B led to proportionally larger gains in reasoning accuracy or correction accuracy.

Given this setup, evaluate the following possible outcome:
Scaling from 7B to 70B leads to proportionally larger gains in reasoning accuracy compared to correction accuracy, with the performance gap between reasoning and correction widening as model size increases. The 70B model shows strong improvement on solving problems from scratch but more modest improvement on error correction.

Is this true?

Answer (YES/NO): YES